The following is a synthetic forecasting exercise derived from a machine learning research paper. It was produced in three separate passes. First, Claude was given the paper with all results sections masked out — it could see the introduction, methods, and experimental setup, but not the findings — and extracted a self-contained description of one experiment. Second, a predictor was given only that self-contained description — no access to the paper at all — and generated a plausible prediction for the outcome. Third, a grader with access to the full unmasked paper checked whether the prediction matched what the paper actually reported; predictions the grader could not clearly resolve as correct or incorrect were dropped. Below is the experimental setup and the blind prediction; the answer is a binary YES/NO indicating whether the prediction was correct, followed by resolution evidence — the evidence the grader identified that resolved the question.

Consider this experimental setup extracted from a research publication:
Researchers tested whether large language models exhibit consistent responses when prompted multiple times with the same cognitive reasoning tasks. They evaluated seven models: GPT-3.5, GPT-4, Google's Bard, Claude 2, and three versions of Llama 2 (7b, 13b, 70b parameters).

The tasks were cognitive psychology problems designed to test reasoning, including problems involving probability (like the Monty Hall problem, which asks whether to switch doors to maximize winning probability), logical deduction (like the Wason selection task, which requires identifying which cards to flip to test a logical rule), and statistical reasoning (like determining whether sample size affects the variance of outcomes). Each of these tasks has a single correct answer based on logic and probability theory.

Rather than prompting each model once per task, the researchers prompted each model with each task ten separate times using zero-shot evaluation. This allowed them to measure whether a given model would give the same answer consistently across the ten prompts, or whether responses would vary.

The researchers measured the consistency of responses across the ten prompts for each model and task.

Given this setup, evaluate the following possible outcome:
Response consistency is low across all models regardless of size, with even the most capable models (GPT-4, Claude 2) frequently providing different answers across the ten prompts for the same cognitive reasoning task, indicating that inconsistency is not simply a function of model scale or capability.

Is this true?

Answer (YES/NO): YES